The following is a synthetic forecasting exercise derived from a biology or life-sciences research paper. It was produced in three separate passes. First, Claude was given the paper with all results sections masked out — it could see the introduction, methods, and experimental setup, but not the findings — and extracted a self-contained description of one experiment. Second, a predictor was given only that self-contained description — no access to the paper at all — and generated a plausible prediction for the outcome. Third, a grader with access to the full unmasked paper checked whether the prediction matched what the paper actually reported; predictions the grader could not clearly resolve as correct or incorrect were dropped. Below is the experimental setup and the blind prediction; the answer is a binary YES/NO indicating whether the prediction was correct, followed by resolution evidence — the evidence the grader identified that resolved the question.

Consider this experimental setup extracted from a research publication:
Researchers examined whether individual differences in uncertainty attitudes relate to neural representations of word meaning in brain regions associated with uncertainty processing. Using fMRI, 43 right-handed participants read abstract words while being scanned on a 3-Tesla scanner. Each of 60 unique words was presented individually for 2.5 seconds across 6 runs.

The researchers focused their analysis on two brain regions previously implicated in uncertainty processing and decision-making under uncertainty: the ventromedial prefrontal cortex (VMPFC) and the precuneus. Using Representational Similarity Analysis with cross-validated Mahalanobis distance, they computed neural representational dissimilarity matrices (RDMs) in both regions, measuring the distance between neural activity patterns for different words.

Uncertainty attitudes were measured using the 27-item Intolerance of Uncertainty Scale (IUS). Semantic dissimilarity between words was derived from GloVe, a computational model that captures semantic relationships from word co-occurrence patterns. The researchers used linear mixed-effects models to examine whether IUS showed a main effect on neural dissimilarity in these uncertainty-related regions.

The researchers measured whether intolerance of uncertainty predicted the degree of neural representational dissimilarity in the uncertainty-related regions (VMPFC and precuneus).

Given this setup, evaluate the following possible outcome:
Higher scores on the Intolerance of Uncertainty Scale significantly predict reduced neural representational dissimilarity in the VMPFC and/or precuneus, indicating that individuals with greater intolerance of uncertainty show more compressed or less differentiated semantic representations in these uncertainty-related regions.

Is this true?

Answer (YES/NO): NO